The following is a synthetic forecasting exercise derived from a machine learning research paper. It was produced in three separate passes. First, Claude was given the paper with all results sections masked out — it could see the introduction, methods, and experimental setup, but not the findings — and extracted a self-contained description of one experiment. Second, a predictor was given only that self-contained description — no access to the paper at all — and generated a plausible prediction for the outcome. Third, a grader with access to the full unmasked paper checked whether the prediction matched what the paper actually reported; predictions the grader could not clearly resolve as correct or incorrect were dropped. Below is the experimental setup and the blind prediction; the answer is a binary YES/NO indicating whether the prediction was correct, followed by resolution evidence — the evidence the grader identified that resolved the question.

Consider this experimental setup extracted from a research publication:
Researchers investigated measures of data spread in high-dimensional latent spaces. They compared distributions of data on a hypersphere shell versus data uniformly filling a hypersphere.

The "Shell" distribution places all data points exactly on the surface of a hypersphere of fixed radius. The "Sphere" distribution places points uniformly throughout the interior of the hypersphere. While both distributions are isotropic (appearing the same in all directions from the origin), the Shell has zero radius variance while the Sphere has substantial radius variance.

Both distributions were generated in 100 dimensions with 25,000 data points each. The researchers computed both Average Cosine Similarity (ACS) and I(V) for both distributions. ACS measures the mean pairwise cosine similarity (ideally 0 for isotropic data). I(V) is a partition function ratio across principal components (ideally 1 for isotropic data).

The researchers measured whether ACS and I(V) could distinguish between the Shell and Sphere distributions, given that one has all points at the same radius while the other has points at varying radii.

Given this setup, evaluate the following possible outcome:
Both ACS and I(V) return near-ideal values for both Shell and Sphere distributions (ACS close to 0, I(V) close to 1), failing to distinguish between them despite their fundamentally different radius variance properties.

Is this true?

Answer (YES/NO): YES